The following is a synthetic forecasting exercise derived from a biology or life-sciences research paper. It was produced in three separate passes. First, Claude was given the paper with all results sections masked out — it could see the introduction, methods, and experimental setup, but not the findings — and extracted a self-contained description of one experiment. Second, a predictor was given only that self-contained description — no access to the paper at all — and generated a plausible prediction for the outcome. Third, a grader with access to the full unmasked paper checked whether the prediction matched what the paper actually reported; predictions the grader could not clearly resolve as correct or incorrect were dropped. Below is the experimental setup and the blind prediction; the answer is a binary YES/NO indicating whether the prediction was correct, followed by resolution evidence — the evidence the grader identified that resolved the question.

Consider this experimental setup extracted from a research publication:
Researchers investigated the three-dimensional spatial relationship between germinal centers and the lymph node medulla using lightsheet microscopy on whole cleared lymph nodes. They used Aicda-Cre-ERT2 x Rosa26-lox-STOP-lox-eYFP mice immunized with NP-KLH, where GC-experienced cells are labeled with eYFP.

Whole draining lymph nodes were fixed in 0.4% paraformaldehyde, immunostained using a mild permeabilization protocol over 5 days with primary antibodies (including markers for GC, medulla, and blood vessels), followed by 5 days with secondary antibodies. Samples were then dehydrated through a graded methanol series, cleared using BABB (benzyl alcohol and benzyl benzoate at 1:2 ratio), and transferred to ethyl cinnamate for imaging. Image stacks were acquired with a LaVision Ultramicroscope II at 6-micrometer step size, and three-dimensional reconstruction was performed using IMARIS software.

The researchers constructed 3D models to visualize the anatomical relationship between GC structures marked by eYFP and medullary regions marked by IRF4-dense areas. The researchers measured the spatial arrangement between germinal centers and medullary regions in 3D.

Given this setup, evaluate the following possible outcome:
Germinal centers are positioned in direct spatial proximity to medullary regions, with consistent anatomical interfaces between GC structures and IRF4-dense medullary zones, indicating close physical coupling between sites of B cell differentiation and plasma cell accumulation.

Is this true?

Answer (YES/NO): YES